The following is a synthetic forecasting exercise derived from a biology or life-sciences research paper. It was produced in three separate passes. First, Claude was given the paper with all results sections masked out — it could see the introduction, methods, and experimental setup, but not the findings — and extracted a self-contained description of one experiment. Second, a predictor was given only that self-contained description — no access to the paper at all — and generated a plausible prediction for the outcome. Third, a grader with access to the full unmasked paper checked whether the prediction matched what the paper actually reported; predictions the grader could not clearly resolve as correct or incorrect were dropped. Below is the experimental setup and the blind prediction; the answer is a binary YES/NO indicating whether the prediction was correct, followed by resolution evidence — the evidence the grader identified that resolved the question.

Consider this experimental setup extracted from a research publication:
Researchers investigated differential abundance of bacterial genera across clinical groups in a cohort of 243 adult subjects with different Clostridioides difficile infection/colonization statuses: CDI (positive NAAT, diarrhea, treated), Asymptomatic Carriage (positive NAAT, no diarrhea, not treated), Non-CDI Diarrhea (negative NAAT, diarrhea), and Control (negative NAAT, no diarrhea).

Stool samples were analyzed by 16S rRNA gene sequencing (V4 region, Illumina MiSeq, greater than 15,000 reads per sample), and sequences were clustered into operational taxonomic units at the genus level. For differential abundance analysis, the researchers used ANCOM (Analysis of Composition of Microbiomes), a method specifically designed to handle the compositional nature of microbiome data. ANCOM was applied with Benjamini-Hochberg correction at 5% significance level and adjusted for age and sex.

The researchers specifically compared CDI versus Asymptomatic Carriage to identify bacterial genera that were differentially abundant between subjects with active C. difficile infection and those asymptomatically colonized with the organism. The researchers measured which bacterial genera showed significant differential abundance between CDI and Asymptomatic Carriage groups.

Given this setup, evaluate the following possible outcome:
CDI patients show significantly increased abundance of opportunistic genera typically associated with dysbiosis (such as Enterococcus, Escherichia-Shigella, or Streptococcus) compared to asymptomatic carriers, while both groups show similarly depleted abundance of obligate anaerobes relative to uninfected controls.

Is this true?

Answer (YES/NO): NO